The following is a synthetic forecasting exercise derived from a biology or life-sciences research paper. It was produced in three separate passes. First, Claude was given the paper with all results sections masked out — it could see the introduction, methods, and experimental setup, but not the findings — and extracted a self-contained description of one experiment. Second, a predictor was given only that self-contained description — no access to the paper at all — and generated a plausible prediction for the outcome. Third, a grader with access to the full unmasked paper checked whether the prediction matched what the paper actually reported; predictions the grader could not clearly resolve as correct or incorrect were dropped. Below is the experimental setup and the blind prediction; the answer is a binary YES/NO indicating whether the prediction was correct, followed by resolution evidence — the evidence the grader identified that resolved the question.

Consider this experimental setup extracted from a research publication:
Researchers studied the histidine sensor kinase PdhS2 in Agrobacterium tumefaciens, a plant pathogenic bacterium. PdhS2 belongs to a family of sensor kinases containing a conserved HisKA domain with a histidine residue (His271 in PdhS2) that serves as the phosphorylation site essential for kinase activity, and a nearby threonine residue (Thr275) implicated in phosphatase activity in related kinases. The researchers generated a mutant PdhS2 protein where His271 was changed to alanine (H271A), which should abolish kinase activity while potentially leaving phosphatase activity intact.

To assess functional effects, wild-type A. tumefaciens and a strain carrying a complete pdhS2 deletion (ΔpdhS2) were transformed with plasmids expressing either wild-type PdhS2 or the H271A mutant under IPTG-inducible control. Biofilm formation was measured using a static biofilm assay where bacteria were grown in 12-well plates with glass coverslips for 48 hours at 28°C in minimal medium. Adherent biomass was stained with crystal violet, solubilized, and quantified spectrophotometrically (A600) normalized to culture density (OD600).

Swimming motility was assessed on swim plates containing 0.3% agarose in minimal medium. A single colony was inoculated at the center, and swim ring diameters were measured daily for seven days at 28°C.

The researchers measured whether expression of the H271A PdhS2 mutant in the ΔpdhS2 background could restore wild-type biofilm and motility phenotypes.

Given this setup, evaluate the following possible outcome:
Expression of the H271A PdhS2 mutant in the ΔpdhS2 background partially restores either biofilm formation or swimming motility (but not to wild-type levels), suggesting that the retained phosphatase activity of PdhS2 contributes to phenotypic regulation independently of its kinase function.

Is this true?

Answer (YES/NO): NO